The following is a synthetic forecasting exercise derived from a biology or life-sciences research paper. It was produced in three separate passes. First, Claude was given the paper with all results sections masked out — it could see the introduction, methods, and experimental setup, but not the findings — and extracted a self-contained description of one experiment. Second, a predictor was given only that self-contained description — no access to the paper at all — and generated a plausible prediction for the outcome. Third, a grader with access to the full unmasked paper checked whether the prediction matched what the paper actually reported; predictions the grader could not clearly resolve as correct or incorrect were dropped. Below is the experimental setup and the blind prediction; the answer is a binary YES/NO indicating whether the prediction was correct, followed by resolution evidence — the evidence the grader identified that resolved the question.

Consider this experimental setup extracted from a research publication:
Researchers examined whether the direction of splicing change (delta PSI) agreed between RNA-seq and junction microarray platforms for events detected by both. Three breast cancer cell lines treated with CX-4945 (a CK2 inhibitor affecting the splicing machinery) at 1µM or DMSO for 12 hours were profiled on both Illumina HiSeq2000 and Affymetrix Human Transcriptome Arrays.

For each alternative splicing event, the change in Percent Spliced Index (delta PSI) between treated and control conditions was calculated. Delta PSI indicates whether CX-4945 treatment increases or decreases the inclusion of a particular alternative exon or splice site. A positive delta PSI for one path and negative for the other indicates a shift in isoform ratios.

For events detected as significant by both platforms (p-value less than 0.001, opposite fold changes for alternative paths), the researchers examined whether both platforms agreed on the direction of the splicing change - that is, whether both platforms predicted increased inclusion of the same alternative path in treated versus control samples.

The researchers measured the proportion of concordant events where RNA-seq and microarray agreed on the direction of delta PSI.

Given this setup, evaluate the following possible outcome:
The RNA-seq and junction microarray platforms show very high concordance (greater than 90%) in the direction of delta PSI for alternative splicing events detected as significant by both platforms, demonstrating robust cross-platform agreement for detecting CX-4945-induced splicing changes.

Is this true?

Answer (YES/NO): YES